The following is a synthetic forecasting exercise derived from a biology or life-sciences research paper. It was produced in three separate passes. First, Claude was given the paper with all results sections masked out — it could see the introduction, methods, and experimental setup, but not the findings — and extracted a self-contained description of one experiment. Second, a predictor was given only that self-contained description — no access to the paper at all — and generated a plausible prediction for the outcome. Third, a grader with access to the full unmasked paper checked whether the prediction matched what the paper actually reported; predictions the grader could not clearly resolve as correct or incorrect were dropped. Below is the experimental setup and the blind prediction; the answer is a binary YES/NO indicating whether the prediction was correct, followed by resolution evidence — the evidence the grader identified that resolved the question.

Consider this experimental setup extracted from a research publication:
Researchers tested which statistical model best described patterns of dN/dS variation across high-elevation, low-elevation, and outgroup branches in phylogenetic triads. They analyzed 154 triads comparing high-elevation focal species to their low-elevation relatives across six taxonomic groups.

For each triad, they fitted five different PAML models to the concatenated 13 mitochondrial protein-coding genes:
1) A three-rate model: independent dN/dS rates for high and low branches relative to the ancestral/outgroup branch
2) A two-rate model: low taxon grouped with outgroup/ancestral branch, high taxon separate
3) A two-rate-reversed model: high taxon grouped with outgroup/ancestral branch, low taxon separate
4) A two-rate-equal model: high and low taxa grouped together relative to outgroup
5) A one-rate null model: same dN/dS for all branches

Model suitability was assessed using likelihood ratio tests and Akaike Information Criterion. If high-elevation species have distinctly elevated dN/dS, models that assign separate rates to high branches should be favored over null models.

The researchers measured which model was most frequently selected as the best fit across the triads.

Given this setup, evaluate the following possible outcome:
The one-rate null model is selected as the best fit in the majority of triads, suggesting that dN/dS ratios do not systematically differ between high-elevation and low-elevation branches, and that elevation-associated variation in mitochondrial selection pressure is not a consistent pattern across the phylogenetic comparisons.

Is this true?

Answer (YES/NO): NO